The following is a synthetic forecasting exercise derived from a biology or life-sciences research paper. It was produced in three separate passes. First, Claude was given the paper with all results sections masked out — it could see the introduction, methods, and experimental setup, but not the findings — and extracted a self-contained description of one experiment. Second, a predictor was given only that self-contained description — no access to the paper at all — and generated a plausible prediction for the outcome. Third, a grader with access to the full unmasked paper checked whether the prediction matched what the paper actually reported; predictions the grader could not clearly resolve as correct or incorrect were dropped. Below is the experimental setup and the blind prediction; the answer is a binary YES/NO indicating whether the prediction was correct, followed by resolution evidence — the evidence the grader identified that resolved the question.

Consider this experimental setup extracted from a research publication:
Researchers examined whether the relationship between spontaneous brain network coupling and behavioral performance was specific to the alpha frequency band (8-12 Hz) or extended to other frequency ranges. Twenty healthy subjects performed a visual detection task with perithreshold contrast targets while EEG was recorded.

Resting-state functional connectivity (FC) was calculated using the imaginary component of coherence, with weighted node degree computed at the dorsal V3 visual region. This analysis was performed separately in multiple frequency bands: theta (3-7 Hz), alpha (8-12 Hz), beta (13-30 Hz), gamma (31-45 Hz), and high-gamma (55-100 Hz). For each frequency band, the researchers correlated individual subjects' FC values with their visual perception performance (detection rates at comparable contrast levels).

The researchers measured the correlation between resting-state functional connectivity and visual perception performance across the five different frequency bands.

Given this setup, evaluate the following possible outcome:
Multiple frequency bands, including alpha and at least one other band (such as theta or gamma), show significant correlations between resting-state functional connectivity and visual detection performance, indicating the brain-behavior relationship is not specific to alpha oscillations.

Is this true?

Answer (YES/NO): NO